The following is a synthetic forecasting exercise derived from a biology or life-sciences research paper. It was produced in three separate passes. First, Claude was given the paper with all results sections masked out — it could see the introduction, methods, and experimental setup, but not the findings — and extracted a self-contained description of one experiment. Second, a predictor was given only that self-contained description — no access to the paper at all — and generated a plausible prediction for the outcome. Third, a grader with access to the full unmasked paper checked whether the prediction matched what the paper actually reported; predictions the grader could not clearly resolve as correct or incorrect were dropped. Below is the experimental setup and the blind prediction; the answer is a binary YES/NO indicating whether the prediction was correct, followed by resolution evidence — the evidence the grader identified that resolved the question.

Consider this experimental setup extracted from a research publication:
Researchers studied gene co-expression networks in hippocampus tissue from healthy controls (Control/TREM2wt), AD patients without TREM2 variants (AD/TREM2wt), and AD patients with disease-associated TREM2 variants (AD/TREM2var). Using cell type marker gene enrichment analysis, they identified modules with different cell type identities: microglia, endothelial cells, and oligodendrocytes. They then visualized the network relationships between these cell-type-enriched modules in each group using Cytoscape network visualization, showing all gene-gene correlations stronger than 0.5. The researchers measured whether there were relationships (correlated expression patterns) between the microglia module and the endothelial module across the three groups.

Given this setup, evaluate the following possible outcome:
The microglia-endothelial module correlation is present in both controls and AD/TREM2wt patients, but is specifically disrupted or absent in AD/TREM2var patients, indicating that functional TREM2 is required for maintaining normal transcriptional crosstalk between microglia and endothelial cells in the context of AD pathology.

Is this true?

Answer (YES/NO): NO